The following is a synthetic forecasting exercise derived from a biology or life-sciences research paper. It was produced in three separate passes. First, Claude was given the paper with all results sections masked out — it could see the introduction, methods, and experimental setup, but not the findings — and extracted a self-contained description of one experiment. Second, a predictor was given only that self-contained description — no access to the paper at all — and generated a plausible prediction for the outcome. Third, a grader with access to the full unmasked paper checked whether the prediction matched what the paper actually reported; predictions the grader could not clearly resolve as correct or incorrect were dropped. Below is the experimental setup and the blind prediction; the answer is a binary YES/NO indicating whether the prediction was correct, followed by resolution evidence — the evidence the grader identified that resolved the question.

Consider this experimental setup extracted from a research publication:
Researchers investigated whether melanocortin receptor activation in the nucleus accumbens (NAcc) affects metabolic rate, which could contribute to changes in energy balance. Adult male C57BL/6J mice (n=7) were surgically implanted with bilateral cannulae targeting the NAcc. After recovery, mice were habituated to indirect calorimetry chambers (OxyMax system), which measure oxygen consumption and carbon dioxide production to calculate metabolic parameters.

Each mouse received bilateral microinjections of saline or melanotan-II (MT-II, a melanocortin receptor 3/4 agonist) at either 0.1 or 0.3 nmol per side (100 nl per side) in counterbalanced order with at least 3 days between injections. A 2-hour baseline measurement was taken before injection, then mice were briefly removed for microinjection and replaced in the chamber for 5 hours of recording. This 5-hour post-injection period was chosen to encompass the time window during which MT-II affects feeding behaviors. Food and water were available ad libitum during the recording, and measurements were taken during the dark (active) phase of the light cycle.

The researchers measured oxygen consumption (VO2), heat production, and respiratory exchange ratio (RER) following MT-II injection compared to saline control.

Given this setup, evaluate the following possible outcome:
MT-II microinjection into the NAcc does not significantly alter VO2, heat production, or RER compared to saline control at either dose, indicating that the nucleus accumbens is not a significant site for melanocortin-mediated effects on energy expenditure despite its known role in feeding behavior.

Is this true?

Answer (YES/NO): YES